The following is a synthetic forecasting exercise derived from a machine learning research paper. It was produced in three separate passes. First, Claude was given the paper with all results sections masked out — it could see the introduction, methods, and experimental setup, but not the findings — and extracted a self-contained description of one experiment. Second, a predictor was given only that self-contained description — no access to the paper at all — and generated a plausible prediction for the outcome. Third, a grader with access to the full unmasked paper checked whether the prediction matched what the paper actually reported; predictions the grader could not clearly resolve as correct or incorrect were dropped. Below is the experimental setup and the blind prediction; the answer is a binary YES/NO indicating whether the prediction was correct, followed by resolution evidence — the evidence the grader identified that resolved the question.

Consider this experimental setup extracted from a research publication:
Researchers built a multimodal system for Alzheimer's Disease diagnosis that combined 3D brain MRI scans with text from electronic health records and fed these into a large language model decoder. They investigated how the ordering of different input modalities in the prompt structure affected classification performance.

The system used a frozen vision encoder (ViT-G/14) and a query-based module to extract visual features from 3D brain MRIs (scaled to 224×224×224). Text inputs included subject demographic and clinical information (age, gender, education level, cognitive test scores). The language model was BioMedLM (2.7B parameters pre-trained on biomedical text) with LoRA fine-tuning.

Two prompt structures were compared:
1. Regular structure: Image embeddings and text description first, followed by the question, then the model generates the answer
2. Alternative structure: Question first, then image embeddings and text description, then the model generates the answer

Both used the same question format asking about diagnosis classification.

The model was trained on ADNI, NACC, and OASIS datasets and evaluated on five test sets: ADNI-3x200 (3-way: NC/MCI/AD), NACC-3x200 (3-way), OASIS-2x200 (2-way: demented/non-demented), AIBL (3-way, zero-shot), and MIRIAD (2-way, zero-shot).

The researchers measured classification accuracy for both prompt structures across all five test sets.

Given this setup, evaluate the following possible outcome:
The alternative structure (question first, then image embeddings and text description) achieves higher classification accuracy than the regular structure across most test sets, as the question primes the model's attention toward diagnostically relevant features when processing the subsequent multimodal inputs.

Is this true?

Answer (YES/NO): NO